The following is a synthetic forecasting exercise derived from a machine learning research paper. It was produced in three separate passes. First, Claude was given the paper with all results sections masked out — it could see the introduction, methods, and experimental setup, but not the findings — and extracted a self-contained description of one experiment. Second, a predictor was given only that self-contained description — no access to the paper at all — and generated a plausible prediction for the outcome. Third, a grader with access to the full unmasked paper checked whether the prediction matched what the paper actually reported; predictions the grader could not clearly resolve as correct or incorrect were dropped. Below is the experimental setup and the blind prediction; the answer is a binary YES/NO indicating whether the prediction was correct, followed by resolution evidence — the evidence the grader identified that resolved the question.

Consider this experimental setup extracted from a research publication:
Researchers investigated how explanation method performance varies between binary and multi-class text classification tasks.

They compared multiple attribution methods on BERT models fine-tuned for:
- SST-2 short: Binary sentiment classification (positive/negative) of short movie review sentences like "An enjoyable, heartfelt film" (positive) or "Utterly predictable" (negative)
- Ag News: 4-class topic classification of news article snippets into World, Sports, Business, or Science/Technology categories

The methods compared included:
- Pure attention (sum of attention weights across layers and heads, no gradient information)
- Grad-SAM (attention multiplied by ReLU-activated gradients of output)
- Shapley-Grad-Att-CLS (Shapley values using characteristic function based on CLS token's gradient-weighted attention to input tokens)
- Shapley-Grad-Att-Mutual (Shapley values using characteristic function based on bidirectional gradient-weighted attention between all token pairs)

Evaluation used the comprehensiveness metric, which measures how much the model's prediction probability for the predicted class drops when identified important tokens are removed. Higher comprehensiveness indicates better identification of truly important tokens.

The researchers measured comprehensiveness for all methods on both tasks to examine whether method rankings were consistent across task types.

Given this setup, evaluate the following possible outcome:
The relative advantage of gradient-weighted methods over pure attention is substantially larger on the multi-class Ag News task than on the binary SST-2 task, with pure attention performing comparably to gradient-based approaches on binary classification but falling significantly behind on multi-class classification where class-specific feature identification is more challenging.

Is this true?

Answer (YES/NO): NO